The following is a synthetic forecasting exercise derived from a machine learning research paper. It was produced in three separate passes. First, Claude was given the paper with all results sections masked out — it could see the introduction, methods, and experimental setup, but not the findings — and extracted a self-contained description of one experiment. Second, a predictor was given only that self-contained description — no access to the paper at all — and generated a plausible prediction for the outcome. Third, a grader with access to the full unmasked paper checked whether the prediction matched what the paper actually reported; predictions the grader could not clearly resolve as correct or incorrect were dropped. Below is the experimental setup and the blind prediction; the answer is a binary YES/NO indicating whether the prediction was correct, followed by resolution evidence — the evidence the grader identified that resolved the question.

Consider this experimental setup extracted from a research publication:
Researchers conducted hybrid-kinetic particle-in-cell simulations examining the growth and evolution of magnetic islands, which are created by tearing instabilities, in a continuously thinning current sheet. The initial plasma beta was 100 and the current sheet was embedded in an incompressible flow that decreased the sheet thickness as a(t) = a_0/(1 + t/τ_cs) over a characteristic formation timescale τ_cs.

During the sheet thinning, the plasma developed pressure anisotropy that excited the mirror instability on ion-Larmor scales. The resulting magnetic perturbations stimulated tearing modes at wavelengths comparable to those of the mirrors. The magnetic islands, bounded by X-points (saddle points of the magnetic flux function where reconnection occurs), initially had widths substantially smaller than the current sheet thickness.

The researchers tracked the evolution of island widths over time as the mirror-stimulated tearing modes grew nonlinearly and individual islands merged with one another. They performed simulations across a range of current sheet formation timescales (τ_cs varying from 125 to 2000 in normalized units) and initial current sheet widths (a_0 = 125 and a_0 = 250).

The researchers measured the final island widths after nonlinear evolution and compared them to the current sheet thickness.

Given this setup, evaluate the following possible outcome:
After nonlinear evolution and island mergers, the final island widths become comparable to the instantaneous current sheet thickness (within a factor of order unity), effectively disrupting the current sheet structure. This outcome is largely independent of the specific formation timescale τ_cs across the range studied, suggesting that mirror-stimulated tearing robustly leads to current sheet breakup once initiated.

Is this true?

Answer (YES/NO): YES